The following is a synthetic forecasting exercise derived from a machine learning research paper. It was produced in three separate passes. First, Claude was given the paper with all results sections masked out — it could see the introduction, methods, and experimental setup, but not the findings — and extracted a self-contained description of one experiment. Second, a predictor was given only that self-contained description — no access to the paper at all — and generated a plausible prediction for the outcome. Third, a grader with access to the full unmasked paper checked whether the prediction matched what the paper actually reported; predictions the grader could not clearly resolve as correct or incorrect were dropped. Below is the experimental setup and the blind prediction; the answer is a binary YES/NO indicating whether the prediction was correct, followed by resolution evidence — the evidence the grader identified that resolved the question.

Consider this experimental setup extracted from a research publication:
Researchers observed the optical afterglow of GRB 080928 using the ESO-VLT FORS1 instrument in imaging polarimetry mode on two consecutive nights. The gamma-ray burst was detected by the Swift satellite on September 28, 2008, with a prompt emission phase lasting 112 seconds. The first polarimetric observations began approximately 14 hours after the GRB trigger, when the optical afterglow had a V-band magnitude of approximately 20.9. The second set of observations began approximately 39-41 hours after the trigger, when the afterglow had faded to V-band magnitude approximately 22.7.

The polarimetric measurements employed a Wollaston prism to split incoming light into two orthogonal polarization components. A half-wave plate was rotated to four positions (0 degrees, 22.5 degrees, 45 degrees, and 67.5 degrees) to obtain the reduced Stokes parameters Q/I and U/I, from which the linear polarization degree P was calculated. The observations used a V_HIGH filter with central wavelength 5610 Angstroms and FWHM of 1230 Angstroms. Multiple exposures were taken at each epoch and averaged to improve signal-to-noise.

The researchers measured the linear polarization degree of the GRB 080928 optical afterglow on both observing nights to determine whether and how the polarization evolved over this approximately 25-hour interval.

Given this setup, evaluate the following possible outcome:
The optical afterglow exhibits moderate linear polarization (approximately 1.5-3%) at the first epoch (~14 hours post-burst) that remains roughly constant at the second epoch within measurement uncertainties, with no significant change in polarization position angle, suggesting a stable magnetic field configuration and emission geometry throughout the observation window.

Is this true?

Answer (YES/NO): NO